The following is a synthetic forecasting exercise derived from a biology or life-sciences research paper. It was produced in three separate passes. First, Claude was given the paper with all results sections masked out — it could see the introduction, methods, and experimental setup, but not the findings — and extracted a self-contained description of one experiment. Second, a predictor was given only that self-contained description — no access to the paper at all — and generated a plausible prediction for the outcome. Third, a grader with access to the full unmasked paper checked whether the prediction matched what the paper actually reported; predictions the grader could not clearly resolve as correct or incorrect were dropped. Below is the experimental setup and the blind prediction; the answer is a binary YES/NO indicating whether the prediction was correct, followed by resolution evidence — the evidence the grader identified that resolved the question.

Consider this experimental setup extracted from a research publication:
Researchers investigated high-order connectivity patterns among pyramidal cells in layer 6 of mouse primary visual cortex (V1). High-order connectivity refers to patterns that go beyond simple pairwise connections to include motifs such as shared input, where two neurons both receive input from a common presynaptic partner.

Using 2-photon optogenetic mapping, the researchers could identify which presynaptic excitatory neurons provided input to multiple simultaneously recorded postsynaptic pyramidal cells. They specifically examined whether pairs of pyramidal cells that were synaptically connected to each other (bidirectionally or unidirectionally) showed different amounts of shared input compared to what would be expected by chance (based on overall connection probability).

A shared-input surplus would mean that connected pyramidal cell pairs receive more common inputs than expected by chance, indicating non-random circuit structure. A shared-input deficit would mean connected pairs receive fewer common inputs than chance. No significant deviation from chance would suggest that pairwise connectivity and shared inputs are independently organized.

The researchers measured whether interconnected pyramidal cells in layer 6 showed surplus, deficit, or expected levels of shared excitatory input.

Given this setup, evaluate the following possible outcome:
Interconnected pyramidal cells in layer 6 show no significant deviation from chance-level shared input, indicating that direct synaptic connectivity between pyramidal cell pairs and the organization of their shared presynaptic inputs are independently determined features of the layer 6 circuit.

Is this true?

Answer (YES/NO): NO